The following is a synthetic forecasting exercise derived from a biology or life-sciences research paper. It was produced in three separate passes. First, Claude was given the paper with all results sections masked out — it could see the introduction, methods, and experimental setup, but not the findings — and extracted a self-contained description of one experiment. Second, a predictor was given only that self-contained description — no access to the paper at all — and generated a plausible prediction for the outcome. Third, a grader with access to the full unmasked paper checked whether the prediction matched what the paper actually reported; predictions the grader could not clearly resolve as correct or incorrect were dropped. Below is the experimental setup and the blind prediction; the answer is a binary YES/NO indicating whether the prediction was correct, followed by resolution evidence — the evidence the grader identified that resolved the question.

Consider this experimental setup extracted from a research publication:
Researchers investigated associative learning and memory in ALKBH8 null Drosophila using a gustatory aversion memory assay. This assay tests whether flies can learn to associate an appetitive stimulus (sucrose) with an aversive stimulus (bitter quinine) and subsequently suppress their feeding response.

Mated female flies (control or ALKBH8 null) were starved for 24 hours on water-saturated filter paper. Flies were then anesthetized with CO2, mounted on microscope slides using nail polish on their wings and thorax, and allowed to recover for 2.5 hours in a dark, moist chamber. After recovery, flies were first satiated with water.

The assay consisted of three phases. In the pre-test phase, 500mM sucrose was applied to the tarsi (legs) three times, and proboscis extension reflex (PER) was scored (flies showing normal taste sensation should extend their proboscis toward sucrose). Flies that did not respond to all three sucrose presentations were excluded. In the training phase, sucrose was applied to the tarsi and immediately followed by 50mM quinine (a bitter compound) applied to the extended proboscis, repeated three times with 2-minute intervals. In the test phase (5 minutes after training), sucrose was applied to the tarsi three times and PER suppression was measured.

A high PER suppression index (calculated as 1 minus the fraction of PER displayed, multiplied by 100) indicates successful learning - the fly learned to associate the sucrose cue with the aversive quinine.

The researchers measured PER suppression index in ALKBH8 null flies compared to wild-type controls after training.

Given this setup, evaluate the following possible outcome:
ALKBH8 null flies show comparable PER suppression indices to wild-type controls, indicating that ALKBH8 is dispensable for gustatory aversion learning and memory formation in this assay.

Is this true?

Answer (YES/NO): NO